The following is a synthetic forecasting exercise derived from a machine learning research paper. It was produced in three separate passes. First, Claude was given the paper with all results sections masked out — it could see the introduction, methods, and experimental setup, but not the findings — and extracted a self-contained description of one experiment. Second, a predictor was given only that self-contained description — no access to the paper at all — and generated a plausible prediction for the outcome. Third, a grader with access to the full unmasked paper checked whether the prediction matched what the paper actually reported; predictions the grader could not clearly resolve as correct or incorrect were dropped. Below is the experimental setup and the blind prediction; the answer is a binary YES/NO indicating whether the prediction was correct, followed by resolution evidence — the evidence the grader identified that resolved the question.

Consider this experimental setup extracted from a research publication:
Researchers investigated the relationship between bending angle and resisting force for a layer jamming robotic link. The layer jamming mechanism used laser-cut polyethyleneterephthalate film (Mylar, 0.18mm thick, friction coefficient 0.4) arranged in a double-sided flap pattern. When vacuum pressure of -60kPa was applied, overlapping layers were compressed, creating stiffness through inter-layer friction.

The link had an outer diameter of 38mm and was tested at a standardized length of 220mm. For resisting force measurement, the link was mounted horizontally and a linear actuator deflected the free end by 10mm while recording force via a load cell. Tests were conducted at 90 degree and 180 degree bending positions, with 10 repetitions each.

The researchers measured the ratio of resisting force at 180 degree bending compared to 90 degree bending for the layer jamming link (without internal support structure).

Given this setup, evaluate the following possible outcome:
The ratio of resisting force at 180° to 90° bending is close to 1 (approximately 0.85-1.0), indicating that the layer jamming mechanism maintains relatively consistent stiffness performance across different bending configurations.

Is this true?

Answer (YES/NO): NO